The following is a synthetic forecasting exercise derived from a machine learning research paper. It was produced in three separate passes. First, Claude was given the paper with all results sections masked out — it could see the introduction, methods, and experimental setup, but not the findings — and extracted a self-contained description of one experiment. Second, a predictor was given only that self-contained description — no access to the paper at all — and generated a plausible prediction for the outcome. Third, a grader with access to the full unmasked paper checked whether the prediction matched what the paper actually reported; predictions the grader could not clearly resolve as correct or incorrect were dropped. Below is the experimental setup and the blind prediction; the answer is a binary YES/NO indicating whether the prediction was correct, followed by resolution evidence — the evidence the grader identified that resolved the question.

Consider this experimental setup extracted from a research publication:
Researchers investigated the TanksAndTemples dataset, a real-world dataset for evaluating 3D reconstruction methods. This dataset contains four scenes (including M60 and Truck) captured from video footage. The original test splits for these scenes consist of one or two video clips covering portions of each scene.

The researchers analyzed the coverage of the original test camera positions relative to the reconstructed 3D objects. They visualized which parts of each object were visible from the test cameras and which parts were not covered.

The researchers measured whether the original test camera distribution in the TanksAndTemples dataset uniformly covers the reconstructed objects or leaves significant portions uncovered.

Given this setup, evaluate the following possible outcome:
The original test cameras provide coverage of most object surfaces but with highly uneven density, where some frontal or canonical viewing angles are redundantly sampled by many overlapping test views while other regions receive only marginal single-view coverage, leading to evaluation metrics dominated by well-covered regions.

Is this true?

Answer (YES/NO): NO